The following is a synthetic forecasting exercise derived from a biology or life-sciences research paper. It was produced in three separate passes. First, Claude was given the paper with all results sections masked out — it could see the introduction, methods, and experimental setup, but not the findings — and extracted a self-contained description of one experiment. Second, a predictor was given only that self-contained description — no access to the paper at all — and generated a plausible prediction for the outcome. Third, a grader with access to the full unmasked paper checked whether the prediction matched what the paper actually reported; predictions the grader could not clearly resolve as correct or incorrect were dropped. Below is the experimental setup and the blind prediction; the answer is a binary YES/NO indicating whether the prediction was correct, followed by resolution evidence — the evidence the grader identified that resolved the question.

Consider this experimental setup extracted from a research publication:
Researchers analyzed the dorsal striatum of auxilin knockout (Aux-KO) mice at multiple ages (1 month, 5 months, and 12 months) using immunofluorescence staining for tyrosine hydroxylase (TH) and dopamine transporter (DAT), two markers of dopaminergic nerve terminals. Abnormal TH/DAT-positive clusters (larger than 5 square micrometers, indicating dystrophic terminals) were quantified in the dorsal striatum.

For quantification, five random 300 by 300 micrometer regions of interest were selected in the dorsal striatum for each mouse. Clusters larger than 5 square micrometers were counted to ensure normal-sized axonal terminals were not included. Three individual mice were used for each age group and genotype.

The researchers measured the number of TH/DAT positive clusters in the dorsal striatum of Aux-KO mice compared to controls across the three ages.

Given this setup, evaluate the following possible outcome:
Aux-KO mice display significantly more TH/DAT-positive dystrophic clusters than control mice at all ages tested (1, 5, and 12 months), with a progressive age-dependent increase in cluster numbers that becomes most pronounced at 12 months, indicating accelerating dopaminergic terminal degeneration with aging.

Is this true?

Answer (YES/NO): NO